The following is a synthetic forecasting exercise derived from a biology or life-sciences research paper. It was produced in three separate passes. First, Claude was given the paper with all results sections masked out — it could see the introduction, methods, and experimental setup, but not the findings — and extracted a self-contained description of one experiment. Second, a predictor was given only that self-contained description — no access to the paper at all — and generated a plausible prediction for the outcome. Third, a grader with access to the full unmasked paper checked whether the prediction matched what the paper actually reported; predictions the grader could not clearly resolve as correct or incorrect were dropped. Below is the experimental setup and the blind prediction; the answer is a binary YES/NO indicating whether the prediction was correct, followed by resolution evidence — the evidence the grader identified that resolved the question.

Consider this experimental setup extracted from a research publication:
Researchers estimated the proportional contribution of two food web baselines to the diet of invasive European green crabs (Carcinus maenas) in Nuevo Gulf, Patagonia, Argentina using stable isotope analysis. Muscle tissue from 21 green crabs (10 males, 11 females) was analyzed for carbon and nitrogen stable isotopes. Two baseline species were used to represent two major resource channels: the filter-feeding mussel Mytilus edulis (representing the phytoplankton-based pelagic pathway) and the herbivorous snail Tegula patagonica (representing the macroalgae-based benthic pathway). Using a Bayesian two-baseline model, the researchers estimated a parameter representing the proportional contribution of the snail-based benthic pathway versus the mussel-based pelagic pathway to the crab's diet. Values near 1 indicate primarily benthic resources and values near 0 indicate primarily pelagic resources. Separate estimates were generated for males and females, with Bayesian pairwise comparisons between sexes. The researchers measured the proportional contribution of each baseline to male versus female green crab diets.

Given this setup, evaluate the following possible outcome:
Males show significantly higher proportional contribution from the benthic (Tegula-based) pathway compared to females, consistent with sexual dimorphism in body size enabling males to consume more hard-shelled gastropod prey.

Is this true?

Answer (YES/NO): NO